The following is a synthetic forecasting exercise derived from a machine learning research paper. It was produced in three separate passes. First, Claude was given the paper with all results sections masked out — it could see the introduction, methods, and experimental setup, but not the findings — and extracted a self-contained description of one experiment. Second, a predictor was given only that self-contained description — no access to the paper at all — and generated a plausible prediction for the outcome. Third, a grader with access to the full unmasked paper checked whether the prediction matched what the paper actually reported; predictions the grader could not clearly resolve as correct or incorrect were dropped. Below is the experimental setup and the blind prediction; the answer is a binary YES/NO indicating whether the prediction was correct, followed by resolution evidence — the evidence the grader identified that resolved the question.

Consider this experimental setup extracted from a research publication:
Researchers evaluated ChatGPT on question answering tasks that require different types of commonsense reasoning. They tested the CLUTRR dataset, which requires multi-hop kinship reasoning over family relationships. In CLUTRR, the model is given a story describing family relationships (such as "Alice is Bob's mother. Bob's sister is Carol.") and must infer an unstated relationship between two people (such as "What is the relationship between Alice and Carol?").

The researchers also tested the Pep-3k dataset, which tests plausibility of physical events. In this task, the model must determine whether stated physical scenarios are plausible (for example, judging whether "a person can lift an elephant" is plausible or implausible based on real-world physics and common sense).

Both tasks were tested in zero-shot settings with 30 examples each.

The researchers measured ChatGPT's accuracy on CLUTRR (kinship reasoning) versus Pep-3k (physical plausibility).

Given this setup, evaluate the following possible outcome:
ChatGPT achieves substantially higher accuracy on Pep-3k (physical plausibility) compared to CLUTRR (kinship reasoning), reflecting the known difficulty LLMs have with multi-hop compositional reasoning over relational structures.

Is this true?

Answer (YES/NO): YES